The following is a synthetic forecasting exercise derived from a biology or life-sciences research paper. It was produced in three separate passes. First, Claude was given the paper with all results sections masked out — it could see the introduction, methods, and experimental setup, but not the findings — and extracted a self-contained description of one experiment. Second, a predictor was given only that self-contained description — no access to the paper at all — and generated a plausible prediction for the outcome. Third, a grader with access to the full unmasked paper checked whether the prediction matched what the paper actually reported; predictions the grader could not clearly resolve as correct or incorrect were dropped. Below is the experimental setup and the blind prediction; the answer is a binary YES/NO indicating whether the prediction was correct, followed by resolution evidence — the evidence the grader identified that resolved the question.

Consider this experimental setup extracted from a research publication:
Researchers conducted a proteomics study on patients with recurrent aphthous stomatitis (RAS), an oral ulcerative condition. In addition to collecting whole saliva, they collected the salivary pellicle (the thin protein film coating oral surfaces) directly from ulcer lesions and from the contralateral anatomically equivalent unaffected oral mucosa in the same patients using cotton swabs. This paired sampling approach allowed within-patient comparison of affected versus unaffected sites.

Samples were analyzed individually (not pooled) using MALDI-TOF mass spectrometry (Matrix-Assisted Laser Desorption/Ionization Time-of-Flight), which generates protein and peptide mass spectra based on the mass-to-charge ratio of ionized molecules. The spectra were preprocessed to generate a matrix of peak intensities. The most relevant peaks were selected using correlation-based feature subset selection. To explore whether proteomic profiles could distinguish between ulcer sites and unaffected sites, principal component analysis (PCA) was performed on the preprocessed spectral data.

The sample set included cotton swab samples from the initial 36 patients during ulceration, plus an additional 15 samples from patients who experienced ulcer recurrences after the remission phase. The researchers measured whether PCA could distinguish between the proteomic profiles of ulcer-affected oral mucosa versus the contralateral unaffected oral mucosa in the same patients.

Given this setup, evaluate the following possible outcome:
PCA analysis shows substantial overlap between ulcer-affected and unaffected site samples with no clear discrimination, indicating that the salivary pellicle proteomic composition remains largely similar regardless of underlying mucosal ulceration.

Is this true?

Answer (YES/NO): NO